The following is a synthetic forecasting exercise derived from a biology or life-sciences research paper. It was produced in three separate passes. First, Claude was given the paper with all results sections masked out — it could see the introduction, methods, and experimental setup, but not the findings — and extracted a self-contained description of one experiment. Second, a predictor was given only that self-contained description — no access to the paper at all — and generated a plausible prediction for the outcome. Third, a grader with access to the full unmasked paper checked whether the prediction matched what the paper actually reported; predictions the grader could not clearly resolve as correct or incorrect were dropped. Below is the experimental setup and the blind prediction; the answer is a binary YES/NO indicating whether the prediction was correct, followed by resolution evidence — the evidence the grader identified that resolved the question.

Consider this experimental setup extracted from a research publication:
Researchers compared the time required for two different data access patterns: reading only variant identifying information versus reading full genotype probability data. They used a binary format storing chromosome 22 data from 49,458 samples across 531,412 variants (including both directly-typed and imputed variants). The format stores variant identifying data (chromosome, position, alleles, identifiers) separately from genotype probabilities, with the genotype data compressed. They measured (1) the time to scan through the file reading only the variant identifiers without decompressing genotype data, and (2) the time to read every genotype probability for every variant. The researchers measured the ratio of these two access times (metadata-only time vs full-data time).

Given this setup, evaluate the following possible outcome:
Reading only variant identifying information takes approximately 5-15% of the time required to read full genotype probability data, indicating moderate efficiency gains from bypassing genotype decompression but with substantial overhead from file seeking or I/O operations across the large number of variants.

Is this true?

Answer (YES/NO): NO